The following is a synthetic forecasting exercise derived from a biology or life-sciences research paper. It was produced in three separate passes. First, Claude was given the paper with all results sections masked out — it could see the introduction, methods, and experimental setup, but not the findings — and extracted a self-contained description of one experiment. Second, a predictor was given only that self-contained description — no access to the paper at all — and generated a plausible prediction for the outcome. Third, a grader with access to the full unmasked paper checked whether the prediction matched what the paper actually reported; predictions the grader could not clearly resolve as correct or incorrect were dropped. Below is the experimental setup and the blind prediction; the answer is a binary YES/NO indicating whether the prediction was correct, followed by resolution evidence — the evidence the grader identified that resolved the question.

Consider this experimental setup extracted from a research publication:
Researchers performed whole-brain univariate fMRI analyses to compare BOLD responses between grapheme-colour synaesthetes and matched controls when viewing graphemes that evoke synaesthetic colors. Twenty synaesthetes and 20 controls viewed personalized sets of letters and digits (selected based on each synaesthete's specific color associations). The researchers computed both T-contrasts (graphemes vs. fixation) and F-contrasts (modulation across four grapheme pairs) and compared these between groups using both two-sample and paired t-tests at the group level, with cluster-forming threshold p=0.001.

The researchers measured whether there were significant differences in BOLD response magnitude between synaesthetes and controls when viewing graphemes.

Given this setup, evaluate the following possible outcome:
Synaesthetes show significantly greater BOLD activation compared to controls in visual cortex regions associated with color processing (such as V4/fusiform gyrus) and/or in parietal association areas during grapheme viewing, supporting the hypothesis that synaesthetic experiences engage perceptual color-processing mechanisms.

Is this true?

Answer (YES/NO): NO